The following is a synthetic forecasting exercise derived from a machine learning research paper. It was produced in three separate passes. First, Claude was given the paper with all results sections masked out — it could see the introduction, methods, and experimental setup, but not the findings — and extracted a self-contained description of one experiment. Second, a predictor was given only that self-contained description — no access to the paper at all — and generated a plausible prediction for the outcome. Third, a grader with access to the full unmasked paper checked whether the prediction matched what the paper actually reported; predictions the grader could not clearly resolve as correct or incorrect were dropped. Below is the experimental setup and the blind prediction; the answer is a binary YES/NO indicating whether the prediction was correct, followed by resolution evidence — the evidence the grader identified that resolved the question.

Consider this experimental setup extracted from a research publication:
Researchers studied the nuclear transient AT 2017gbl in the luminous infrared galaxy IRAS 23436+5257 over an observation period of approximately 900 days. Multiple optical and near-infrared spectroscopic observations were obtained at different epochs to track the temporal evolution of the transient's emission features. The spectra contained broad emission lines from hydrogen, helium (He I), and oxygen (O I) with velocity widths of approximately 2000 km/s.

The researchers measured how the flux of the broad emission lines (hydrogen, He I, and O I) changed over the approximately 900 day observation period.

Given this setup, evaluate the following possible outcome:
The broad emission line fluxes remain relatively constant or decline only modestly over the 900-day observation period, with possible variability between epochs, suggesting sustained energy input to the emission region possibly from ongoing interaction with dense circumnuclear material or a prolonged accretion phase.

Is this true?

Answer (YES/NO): NO